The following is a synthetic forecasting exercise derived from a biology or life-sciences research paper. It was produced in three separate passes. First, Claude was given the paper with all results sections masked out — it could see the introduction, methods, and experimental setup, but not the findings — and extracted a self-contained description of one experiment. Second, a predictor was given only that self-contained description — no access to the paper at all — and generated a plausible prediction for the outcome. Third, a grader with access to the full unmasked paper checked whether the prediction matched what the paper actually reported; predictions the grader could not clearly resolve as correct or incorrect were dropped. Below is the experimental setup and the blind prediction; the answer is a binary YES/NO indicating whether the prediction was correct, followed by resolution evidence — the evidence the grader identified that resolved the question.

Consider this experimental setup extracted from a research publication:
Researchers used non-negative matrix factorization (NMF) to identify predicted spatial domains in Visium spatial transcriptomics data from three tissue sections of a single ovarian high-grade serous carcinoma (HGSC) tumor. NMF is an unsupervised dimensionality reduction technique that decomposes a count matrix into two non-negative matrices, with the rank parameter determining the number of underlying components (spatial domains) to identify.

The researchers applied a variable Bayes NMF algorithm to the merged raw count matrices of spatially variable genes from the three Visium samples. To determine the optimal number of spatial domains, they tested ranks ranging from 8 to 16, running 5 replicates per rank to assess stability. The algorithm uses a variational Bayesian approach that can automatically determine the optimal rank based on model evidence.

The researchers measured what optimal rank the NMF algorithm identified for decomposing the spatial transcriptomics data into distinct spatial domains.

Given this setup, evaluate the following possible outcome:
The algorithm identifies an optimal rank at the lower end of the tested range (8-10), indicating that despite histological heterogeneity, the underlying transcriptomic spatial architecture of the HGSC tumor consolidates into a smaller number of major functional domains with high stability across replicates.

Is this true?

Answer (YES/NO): YES